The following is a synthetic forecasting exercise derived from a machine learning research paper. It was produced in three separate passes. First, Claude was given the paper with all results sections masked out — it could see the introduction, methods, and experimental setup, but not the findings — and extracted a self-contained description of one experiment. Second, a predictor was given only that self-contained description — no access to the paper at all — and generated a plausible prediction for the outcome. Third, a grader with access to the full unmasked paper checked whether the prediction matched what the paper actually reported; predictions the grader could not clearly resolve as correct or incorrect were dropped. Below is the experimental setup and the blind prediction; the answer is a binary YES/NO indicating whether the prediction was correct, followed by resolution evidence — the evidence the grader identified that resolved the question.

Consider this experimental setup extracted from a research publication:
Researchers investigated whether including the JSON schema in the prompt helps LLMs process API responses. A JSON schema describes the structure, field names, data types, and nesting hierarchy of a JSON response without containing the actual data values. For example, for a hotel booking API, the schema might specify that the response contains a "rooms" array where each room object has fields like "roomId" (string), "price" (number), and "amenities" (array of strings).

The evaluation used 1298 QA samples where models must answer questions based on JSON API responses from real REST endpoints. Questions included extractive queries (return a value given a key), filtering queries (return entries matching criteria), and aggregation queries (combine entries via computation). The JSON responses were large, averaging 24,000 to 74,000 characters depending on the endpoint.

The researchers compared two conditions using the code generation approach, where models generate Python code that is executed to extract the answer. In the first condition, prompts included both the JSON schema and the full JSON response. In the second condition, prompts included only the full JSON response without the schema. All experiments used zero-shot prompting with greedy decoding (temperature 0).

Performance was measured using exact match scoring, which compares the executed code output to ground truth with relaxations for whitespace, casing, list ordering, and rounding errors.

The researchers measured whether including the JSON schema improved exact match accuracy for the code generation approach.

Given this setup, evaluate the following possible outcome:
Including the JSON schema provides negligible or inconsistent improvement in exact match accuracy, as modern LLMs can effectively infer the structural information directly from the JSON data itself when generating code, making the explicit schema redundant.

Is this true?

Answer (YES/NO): NO